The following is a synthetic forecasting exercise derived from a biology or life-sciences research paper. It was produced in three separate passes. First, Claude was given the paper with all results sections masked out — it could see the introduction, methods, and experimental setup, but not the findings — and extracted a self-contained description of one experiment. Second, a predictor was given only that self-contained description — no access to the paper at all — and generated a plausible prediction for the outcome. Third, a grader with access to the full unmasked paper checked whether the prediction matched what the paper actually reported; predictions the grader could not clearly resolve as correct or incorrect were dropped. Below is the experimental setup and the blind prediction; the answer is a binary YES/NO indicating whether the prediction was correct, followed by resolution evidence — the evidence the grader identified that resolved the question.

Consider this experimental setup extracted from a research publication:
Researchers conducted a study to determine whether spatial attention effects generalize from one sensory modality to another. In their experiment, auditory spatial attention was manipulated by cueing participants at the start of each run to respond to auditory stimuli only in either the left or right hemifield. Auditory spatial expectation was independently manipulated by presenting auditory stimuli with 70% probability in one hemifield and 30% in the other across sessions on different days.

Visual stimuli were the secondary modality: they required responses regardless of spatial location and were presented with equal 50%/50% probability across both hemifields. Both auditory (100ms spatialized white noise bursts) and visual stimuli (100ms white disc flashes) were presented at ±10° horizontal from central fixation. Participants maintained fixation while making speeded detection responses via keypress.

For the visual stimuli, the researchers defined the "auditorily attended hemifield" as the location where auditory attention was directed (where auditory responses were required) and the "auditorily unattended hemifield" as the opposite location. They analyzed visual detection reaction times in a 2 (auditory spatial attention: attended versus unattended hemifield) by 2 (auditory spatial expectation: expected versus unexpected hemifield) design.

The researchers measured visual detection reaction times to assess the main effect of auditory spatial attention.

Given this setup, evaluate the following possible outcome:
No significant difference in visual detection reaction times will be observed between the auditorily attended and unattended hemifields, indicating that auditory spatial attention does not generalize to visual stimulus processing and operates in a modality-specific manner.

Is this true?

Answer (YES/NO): NO